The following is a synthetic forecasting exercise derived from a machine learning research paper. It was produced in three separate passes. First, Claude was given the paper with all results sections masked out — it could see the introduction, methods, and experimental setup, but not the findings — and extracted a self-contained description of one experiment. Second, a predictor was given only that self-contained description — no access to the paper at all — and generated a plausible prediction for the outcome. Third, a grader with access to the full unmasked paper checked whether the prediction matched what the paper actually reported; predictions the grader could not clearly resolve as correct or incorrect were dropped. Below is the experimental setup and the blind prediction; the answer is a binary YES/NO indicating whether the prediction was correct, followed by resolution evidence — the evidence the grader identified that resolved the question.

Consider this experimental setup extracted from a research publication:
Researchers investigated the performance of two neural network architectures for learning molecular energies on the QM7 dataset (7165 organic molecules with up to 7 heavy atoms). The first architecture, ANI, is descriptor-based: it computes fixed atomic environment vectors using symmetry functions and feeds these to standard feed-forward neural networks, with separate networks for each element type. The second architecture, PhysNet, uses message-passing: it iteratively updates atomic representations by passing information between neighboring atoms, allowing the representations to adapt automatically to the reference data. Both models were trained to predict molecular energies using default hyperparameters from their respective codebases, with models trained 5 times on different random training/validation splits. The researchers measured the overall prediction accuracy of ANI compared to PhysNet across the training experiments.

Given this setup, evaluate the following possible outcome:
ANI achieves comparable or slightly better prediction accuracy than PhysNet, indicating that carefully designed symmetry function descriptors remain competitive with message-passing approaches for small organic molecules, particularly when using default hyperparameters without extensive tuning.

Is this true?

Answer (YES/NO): NO